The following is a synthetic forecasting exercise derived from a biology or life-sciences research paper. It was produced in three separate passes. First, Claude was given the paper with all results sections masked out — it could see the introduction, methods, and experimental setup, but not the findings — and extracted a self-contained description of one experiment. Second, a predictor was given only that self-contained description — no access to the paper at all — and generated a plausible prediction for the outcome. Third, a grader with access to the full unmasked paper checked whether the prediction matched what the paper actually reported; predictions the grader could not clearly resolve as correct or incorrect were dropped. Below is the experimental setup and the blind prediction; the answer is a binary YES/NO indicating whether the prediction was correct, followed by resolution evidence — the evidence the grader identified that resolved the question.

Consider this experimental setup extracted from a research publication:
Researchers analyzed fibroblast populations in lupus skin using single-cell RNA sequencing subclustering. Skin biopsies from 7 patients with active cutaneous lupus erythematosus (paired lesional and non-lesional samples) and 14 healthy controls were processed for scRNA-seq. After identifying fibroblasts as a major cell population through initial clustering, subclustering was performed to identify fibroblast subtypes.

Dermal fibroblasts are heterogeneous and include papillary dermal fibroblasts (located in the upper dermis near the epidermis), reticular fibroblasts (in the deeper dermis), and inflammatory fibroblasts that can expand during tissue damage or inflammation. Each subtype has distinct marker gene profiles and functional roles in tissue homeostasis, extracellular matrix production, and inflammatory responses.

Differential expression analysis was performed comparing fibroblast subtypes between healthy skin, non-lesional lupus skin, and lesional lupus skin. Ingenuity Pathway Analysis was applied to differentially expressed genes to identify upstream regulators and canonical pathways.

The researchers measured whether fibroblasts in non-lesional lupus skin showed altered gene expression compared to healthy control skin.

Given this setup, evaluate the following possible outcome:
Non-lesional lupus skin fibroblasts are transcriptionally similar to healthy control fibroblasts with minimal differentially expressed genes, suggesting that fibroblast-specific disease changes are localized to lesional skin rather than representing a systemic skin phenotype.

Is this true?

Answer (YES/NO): NO